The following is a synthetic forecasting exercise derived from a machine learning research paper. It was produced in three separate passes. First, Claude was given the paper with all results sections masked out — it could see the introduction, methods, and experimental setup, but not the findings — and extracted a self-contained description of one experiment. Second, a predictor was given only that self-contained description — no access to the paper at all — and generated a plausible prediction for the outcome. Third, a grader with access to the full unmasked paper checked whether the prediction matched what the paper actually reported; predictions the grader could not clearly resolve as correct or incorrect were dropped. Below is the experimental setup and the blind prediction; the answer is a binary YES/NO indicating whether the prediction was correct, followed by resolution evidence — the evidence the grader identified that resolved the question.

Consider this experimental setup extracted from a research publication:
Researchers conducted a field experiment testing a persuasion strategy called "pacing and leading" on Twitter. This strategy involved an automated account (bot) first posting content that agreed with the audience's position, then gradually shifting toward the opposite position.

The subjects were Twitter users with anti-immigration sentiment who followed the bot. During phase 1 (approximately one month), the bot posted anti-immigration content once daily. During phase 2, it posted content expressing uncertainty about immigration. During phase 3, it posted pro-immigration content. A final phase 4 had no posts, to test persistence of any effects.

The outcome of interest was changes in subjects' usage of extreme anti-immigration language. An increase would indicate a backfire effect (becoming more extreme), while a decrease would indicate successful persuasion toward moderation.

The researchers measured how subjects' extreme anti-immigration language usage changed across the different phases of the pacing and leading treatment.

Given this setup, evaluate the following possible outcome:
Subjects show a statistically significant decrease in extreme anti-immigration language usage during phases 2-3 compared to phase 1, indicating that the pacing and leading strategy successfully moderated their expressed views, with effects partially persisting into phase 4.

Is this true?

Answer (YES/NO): NO